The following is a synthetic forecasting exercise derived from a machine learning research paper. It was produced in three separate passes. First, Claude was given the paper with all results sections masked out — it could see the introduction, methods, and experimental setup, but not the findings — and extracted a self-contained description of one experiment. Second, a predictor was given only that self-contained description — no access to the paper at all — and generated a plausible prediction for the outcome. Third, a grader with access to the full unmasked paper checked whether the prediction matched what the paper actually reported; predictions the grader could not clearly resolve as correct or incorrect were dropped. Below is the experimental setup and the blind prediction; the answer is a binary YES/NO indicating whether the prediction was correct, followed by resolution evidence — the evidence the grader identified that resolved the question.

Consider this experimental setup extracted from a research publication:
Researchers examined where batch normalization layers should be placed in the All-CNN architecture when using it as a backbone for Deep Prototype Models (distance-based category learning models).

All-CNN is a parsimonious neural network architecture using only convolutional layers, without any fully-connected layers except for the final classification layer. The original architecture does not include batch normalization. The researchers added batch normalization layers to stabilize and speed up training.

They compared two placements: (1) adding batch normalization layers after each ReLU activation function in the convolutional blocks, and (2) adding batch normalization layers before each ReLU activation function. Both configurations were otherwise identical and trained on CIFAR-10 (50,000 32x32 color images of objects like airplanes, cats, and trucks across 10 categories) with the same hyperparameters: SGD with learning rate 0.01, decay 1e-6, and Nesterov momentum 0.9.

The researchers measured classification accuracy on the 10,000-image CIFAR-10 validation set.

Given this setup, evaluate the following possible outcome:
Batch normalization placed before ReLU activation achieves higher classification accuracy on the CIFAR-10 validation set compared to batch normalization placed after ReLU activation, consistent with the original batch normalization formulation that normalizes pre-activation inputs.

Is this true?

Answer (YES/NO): NO